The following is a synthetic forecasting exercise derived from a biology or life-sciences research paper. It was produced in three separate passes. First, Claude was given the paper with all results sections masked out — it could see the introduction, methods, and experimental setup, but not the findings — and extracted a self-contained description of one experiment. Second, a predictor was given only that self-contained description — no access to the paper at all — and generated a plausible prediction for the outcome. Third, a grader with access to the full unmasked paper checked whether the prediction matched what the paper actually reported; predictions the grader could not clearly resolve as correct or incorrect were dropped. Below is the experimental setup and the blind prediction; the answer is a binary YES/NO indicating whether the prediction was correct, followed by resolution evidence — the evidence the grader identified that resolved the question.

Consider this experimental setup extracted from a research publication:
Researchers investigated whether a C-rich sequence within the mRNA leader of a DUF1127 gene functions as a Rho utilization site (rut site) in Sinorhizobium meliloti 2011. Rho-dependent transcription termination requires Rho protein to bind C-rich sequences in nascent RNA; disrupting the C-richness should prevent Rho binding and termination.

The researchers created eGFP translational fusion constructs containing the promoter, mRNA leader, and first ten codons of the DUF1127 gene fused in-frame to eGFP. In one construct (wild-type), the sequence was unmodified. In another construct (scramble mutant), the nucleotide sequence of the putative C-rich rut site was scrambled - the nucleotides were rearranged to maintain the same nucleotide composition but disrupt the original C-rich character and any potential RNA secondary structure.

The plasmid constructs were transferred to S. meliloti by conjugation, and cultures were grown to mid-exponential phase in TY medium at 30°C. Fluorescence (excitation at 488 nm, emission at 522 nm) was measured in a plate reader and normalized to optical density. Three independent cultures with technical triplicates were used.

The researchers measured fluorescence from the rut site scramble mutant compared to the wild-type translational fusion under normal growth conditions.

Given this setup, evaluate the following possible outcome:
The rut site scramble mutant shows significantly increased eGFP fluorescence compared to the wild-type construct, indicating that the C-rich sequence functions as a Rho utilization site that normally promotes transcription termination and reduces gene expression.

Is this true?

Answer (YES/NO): NO